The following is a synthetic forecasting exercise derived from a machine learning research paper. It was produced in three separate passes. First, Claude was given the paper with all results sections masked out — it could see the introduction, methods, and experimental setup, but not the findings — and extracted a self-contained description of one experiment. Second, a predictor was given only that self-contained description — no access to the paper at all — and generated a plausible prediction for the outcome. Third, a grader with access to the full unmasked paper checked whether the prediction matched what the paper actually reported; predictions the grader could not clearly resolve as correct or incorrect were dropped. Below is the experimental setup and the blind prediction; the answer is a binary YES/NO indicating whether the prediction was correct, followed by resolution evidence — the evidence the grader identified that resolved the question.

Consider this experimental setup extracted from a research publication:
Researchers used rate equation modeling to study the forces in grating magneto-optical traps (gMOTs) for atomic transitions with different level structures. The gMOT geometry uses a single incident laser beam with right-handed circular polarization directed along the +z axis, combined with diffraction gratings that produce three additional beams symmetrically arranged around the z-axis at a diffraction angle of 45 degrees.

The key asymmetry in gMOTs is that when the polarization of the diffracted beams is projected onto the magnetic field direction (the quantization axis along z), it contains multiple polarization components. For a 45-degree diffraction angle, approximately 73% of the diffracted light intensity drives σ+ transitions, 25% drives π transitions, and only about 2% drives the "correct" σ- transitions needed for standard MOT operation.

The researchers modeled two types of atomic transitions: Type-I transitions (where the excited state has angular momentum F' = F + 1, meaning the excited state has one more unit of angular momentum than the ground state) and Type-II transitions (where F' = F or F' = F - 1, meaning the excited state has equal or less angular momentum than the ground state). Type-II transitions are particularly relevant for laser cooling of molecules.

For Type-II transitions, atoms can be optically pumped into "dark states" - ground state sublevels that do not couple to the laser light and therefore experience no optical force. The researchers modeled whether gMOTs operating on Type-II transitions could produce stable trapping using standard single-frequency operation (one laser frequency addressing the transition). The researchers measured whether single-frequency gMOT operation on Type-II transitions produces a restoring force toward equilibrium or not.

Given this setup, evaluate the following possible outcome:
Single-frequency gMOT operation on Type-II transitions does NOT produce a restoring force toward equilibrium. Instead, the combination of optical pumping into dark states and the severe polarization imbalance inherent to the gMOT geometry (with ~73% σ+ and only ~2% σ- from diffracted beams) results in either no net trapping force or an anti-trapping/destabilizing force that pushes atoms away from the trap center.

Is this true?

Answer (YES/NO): YES